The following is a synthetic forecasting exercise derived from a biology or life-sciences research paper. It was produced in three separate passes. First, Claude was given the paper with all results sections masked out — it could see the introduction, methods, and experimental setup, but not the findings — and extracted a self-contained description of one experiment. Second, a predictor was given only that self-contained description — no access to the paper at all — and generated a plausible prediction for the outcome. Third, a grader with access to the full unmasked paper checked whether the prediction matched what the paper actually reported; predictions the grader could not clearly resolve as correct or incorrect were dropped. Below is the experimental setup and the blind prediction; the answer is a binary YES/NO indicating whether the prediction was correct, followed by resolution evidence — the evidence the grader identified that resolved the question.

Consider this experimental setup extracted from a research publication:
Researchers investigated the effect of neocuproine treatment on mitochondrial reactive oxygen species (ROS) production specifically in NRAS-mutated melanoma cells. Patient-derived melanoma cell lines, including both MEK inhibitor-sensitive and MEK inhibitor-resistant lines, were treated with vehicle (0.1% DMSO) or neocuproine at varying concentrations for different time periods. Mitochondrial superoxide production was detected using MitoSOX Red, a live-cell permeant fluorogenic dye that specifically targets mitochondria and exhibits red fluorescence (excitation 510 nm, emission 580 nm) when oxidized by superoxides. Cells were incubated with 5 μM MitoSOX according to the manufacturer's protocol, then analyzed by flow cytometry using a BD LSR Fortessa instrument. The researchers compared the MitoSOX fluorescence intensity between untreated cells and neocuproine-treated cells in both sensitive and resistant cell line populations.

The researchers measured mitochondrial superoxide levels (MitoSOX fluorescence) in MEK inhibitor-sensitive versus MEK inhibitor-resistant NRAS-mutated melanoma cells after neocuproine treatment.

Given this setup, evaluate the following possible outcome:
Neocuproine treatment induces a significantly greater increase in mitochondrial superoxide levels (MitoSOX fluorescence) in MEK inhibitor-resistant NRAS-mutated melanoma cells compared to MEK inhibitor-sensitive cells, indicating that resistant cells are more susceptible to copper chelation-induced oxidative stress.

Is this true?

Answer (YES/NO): NO